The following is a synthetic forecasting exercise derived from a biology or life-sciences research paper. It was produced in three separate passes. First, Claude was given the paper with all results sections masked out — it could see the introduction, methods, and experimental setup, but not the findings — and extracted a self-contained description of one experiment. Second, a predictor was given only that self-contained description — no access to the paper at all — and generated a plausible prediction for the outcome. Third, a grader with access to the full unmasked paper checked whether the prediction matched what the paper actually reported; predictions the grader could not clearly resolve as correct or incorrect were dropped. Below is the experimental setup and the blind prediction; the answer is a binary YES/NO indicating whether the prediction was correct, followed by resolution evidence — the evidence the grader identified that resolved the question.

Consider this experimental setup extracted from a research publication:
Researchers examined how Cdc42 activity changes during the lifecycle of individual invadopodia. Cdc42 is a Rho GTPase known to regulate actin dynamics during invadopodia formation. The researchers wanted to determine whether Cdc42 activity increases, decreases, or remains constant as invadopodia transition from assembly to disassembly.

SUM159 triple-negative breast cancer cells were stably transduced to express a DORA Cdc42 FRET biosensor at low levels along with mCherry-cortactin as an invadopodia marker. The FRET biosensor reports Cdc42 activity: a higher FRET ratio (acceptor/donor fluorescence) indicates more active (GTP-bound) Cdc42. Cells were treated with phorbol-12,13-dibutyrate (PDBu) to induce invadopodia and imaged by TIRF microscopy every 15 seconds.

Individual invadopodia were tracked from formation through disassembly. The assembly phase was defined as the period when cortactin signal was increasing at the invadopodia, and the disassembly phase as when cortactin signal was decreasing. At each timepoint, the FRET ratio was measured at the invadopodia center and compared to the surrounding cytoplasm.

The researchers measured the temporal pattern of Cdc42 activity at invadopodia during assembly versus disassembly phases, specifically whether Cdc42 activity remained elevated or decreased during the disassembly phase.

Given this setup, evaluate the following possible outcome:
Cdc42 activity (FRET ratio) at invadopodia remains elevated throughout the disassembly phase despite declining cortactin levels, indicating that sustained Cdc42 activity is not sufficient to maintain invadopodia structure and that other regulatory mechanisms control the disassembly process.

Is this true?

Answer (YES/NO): NO